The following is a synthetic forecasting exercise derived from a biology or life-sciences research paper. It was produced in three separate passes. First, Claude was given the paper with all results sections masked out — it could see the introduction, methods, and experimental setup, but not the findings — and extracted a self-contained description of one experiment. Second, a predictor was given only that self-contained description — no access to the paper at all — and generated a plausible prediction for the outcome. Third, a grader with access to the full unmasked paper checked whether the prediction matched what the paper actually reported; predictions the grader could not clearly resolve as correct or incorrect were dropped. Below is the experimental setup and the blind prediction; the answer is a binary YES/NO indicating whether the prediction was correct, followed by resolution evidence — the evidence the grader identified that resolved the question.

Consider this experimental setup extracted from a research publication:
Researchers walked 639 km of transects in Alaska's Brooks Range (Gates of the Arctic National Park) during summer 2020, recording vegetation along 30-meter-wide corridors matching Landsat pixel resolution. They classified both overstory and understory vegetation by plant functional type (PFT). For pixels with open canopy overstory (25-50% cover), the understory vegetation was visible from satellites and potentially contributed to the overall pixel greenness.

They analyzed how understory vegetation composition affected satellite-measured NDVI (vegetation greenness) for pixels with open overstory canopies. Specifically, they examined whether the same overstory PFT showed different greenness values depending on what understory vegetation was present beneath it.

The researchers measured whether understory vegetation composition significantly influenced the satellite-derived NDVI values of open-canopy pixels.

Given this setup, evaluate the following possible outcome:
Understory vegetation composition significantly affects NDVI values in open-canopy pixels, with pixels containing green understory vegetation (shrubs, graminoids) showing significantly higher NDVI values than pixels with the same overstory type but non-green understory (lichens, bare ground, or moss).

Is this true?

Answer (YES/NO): YES